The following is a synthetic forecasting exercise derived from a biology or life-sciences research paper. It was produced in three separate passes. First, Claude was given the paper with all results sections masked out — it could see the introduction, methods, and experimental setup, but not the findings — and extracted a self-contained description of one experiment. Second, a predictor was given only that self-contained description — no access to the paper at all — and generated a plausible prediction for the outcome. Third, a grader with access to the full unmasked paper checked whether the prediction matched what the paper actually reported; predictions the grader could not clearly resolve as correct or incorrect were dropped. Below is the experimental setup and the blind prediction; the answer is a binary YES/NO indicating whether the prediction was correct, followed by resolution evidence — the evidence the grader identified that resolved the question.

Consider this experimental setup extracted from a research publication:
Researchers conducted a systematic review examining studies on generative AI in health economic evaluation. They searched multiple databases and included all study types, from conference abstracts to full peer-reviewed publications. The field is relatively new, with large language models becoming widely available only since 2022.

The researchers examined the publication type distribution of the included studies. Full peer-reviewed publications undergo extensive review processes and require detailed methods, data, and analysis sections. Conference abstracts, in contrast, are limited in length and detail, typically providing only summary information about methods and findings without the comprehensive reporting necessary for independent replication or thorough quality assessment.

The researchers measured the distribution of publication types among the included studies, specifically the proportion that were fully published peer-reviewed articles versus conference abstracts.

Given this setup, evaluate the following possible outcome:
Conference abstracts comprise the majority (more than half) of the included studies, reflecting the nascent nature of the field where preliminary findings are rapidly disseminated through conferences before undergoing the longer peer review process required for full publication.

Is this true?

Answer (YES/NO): YES